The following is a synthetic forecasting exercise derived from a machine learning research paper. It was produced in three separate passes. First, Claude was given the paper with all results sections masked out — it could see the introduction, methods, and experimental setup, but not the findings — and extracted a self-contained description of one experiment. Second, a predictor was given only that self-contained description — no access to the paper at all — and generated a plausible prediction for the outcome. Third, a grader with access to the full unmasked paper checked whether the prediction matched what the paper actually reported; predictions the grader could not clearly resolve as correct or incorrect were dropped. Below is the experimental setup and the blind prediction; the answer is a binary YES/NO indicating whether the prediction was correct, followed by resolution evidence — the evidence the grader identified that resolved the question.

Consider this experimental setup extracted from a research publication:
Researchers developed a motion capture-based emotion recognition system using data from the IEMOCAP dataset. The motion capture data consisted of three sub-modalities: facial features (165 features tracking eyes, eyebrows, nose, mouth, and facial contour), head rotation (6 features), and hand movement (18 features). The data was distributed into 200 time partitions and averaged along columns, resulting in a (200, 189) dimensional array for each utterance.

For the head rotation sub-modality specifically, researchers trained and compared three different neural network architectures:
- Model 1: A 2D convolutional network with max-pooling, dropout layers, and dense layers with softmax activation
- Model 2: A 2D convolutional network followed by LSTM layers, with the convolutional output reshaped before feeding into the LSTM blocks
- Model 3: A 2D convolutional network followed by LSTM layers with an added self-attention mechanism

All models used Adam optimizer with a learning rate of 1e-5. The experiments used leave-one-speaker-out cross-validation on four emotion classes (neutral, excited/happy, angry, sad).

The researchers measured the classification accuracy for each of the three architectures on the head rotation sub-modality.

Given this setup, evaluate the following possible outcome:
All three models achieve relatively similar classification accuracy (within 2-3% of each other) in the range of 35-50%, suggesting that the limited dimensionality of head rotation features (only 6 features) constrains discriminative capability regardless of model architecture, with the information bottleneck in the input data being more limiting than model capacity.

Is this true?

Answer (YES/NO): YES